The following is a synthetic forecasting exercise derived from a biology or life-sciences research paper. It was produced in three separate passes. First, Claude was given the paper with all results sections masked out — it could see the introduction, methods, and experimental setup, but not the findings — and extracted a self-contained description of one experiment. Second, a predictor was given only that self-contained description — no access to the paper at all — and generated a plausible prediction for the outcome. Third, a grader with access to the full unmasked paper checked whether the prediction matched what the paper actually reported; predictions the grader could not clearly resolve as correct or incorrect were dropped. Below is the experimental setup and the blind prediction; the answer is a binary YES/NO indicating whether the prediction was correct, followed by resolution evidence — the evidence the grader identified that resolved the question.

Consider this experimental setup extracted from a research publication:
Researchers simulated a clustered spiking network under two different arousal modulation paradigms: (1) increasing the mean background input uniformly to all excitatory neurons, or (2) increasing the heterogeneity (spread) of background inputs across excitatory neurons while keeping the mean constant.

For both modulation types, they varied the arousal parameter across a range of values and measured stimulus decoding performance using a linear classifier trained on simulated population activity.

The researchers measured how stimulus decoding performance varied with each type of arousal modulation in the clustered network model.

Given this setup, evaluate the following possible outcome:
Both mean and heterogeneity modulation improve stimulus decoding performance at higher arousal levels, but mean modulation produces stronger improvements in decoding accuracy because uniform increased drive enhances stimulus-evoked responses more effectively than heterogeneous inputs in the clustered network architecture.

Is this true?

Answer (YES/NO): NO